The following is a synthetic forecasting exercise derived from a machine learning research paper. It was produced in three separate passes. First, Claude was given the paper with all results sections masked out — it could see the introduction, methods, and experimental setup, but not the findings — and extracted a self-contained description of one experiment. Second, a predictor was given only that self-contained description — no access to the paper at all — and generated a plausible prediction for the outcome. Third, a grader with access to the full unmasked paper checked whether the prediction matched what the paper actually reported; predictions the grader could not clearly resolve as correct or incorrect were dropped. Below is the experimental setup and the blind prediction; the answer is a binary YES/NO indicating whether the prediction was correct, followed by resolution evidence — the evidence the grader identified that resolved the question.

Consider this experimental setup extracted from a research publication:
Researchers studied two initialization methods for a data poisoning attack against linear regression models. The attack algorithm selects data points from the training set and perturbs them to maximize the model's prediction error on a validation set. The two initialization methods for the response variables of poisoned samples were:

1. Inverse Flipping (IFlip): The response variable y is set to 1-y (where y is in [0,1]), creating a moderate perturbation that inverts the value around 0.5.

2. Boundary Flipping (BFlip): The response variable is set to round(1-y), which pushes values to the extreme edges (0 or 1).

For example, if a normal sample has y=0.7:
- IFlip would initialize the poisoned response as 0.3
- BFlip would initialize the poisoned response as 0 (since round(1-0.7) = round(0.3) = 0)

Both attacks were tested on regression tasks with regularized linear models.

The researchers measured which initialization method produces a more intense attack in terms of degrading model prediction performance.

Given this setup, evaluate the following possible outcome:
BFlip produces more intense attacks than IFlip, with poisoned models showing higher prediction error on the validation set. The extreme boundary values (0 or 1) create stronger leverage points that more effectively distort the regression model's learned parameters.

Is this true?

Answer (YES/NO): YES